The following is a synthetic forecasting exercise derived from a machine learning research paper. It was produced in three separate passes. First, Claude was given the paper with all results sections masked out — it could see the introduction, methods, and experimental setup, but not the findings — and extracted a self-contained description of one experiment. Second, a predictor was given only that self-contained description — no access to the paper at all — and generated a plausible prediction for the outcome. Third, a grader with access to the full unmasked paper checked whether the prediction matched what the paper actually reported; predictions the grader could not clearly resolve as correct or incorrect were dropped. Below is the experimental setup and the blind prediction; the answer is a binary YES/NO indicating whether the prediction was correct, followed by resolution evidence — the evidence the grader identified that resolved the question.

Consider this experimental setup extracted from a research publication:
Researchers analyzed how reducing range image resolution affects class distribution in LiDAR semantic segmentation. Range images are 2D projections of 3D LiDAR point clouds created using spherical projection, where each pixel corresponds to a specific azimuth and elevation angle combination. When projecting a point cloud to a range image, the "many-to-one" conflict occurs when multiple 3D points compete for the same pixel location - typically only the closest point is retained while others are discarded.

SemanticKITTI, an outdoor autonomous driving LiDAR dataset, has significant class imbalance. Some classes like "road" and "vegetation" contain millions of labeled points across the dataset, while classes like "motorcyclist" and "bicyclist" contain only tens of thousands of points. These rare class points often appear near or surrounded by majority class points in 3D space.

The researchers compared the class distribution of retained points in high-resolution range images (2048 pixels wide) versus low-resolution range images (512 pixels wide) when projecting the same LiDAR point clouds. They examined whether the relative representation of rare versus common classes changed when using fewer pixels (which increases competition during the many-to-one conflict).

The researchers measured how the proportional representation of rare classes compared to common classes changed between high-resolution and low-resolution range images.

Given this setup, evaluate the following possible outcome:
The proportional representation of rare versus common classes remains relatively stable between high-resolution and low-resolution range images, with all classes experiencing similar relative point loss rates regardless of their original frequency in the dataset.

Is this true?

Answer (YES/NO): NO